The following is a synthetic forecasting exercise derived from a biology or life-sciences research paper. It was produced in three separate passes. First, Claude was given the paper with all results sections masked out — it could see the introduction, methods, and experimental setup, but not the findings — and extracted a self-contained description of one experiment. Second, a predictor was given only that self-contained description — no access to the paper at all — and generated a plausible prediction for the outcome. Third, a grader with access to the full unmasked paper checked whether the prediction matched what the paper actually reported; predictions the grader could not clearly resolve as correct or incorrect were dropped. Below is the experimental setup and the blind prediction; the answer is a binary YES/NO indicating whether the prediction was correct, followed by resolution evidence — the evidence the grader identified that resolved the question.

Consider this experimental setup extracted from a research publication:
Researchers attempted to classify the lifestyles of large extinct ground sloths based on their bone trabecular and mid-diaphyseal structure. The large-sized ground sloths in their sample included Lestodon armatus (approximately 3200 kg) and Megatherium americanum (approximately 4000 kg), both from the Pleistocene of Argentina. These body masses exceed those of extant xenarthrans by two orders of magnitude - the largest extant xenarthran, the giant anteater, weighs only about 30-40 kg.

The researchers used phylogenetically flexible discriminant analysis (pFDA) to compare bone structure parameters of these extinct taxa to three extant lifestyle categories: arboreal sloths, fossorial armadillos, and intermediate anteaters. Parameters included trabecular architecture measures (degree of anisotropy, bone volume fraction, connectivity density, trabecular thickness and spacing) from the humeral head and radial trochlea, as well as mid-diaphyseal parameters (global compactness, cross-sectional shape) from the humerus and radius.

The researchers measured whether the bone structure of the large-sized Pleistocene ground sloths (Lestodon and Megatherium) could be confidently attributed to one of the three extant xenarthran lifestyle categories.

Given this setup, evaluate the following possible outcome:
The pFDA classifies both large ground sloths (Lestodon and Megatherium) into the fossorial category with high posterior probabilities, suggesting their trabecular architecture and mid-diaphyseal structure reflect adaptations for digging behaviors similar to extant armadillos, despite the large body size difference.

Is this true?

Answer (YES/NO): NO